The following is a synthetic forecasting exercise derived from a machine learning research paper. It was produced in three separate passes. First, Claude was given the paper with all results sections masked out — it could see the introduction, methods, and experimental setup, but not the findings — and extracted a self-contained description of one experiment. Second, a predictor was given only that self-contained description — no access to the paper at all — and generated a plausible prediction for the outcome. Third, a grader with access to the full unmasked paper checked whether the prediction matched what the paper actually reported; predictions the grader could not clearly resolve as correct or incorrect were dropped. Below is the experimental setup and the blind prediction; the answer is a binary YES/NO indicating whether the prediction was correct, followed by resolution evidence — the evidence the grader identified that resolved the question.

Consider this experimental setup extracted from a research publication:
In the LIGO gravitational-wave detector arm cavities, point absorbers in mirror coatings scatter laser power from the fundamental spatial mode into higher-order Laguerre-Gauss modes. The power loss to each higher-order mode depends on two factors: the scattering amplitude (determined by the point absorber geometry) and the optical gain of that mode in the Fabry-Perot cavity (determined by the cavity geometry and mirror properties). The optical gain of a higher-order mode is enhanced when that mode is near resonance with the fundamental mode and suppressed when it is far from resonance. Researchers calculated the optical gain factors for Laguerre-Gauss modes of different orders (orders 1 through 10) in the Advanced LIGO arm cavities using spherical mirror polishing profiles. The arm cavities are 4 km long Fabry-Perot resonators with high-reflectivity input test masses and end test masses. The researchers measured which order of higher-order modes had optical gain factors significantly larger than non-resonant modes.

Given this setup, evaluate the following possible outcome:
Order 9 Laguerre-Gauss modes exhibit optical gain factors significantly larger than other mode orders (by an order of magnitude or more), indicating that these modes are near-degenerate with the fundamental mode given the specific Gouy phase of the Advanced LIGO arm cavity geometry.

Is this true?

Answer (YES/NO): NO